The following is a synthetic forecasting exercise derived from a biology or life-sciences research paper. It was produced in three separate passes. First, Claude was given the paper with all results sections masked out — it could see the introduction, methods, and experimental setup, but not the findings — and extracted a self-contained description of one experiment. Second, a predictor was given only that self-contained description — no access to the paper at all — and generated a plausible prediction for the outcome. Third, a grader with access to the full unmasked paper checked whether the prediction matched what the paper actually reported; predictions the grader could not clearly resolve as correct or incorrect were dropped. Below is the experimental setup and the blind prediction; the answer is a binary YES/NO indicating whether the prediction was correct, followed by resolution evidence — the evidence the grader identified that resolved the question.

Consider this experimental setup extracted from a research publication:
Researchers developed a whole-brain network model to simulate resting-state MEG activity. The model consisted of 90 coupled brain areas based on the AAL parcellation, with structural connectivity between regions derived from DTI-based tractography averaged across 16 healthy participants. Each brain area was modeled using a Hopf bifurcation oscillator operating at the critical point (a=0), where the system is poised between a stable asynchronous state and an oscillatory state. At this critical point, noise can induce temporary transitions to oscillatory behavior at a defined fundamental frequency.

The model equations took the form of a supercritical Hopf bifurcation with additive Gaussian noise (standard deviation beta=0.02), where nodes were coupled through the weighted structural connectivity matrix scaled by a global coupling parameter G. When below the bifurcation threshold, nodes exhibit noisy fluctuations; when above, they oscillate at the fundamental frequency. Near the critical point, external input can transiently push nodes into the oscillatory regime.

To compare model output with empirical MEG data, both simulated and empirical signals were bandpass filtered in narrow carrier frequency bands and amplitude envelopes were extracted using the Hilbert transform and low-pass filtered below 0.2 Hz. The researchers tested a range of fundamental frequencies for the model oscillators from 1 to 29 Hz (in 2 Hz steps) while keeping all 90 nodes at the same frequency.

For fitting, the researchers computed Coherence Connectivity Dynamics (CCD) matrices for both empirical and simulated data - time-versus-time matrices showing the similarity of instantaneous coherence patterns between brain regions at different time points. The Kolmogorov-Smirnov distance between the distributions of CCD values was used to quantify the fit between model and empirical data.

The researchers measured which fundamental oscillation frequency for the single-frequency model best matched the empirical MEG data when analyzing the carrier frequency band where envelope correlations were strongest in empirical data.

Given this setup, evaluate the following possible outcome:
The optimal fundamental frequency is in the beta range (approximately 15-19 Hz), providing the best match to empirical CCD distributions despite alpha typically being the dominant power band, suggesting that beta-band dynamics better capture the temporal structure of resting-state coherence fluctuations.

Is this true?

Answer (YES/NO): NO